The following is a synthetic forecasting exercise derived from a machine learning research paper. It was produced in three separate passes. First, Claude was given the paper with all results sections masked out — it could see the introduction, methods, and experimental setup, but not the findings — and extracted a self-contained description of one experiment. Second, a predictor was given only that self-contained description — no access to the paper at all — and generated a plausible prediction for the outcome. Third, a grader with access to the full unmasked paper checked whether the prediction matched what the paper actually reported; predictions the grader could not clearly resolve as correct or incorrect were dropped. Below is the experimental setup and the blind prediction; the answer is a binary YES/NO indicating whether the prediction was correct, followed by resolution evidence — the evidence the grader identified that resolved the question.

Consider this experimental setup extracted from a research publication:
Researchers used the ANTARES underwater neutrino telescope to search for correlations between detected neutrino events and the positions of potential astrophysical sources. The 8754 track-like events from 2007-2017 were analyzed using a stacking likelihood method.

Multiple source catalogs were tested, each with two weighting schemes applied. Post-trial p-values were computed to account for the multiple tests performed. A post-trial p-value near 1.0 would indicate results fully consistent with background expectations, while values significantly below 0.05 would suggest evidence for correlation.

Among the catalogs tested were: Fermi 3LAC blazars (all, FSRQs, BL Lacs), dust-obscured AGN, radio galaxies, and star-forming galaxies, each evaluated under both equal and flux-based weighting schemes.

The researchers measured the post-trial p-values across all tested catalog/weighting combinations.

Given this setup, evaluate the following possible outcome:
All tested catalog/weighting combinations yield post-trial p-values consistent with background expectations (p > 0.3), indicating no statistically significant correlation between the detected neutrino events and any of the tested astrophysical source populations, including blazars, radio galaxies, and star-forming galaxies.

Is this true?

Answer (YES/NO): NO